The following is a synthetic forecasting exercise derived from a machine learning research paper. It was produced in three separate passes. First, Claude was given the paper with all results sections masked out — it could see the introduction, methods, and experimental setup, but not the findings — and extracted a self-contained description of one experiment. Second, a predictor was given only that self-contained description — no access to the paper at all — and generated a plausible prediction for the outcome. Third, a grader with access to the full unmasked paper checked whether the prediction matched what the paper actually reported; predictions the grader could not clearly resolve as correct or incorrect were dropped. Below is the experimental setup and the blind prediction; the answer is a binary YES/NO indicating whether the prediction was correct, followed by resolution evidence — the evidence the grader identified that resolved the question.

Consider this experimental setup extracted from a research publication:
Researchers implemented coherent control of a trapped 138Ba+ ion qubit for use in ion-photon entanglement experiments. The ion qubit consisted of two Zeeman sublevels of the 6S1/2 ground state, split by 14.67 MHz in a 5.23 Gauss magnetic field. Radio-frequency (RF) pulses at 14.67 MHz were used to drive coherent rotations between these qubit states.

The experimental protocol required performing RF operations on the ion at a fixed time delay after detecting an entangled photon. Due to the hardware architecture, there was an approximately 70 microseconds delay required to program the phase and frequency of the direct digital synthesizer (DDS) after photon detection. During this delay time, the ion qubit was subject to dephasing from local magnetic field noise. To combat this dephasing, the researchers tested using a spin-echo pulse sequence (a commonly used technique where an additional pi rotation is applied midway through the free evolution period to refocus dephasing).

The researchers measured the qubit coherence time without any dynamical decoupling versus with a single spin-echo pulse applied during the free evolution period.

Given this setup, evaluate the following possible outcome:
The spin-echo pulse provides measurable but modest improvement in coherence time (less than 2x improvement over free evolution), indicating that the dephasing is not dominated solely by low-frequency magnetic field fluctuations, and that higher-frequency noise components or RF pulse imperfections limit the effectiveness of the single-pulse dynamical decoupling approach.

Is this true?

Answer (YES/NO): NO